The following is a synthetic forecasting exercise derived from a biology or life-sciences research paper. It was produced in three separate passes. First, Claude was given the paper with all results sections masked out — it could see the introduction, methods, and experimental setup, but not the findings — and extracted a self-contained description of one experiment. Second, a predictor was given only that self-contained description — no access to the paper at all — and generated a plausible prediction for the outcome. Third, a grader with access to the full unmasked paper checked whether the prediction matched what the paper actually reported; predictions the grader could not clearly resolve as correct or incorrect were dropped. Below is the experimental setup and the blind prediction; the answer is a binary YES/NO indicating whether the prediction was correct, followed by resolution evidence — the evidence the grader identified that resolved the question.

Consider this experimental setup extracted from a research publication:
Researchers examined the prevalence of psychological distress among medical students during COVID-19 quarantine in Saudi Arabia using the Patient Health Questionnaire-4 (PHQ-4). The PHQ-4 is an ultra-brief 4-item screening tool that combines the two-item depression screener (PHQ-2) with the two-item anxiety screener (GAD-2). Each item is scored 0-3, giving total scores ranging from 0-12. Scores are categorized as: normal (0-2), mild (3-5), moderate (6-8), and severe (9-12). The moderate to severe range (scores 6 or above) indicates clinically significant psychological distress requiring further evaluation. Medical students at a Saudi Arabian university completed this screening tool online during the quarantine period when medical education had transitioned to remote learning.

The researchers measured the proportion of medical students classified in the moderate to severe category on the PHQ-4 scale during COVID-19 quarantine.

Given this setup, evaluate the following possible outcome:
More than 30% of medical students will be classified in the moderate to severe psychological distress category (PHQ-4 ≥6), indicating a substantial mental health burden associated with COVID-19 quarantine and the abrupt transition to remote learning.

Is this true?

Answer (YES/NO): NO